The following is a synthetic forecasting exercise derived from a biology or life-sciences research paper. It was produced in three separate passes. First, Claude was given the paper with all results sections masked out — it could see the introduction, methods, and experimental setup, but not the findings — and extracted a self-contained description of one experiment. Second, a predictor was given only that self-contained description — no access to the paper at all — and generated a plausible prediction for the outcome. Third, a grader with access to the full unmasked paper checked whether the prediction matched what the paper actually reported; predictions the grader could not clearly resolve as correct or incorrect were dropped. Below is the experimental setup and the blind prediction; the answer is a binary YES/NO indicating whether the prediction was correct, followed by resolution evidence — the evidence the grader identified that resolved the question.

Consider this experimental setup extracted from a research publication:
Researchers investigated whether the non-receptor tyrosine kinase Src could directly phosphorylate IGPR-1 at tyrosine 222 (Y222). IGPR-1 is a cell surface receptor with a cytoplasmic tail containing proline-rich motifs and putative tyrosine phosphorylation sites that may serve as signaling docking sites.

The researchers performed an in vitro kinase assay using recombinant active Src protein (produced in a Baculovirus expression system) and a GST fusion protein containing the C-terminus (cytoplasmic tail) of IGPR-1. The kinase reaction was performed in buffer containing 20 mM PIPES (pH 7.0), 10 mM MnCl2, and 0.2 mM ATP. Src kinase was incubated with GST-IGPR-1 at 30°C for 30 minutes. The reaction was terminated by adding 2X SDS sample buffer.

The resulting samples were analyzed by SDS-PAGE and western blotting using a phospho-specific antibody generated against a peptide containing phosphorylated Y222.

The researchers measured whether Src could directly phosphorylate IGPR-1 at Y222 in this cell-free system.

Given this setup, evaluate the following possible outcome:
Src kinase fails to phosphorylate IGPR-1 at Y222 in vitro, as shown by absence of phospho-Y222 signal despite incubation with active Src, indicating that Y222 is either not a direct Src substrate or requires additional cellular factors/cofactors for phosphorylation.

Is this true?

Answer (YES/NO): NO